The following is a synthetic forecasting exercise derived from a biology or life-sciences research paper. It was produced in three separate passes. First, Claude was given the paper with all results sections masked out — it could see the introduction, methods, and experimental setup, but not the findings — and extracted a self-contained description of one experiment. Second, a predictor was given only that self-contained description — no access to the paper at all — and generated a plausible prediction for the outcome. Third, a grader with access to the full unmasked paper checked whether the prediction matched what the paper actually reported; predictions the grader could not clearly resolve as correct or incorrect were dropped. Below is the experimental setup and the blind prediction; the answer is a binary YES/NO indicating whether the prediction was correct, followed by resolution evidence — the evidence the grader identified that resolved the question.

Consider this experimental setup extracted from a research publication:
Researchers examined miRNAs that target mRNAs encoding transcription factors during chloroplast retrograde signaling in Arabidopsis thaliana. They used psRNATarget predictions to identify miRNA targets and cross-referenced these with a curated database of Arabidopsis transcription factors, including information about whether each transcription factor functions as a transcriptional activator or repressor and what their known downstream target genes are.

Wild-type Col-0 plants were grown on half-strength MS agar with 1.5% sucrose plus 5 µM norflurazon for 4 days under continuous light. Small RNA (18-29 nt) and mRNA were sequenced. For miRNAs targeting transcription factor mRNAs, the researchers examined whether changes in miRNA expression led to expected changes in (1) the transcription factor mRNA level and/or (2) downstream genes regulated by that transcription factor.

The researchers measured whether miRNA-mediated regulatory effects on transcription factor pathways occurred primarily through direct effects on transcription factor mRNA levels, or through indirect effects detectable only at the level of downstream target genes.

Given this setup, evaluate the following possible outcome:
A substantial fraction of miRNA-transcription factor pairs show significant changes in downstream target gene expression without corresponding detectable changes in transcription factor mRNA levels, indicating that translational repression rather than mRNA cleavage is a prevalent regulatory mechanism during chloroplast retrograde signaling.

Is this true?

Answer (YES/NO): NO